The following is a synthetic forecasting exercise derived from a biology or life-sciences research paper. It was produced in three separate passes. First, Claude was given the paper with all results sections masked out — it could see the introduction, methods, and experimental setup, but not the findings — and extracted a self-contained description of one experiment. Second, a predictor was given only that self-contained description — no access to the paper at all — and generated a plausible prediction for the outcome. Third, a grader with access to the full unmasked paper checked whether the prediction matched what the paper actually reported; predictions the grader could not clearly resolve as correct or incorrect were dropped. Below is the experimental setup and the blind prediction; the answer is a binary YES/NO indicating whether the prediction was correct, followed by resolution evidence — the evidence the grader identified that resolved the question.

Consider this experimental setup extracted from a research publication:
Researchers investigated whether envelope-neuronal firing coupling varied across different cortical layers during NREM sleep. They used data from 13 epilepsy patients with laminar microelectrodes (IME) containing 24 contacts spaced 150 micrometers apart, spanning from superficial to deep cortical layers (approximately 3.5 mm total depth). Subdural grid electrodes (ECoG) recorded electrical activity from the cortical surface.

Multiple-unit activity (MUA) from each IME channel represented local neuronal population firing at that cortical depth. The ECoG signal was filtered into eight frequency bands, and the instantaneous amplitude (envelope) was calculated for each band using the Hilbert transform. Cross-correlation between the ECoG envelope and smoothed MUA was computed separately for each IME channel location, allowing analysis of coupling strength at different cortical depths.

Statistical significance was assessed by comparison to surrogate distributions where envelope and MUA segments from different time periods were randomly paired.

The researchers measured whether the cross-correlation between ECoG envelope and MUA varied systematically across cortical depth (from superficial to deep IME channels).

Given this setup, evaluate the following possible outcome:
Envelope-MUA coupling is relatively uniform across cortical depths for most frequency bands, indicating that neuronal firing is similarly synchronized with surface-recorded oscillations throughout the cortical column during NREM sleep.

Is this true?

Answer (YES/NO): YES